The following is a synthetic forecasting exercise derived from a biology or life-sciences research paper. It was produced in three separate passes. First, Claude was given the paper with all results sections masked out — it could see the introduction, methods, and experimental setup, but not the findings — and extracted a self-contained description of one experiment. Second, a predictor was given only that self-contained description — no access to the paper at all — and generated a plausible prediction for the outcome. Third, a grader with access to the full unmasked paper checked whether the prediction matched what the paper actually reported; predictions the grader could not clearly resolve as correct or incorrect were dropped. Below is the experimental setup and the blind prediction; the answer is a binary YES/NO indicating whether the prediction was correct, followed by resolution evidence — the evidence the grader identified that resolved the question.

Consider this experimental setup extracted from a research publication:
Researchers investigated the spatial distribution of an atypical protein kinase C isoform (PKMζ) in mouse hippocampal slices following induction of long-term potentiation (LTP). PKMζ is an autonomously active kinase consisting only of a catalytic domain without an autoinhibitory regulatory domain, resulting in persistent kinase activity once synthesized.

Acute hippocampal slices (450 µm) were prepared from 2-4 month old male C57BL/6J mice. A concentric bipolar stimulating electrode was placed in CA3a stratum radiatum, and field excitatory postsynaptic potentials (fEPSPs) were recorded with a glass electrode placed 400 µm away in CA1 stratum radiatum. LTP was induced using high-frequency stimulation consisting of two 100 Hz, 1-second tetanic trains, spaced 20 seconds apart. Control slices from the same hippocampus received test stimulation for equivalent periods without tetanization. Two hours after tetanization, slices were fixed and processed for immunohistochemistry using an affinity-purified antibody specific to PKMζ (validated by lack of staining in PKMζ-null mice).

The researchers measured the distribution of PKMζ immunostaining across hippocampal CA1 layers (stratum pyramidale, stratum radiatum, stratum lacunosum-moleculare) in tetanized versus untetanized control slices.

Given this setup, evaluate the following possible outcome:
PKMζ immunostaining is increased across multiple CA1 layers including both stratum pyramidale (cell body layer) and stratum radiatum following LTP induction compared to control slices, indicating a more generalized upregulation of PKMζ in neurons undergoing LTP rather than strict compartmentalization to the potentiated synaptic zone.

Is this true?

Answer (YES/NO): YES